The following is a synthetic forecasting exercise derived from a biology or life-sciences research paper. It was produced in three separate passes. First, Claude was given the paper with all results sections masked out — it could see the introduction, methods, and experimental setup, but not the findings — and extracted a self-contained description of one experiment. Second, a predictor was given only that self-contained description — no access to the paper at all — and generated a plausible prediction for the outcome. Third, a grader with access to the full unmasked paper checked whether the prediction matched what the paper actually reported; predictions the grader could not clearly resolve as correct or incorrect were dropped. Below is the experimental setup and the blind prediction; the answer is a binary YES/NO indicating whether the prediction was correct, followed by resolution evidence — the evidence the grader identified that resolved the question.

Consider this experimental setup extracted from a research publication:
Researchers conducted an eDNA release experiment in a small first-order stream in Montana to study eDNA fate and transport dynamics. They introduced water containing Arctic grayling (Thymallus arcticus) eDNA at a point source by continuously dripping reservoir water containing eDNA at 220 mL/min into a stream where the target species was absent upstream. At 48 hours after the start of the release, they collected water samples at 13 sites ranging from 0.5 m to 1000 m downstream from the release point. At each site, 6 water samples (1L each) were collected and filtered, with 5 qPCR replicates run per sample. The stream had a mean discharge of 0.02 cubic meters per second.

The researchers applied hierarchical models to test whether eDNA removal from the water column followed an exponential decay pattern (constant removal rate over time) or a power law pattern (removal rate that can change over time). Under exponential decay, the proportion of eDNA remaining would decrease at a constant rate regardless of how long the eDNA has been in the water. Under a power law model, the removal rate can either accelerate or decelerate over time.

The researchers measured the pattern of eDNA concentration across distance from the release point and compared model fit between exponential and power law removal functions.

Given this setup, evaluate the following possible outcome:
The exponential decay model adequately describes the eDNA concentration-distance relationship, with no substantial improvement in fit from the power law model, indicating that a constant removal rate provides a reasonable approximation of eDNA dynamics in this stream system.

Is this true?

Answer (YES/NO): NO